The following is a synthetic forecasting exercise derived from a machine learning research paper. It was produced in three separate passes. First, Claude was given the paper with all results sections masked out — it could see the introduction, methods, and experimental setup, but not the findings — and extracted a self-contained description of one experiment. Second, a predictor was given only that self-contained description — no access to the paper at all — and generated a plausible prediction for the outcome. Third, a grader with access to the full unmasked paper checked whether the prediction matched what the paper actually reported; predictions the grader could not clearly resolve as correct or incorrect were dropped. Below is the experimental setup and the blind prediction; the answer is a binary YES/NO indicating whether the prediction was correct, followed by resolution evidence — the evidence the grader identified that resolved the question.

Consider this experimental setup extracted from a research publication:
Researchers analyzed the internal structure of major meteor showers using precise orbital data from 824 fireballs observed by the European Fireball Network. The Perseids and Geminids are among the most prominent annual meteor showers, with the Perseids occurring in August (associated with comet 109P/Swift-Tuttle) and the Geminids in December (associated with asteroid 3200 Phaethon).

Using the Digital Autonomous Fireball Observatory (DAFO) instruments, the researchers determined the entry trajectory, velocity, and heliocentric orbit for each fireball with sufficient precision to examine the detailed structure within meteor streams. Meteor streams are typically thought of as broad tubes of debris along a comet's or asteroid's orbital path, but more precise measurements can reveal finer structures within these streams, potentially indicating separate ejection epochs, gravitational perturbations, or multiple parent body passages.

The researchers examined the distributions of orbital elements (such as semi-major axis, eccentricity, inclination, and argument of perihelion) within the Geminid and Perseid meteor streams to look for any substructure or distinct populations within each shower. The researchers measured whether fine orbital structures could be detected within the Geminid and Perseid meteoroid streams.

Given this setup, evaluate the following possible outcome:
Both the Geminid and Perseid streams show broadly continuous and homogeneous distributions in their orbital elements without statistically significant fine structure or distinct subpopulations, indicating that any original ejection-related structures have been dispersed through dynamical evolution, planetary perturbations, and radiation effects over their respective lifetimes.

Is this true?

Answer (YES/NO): NO